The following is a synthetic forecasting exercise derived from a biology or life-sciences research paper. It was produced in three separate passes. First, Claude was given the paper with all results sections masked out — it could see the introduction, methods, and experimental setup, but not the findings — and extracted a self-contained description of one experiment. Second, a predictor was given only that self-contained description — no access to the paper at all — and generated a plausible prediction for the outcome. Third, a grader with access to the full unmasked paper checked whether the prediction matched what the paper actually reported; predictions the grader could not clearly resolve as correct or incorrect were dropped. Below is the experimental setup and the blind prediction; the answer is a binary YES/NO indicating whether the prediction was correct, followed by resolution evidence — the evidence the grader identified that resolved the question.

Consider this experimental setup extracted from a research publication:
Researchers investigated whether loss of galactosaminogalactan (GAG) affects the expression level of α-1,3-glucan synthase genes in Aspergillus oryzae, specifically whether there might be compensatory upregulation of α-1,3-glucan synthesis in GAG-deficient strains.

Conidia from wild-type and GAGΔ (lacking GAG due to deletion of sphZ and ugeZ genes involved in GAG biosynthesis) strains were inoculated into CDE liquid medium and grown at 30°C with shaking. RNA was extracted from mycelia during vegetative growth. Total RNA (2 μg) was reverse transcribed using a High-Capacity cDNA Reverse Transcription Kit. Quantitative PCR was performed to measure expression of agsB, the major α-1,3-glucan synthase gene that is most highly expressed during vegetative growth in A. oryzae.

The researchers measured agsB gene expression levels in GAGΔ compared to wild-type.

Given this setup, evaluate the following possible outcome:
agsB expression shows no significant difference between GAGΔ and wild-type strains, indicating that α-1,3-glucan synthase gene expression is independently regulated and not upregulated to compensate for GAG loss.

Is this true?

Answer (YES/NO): YES